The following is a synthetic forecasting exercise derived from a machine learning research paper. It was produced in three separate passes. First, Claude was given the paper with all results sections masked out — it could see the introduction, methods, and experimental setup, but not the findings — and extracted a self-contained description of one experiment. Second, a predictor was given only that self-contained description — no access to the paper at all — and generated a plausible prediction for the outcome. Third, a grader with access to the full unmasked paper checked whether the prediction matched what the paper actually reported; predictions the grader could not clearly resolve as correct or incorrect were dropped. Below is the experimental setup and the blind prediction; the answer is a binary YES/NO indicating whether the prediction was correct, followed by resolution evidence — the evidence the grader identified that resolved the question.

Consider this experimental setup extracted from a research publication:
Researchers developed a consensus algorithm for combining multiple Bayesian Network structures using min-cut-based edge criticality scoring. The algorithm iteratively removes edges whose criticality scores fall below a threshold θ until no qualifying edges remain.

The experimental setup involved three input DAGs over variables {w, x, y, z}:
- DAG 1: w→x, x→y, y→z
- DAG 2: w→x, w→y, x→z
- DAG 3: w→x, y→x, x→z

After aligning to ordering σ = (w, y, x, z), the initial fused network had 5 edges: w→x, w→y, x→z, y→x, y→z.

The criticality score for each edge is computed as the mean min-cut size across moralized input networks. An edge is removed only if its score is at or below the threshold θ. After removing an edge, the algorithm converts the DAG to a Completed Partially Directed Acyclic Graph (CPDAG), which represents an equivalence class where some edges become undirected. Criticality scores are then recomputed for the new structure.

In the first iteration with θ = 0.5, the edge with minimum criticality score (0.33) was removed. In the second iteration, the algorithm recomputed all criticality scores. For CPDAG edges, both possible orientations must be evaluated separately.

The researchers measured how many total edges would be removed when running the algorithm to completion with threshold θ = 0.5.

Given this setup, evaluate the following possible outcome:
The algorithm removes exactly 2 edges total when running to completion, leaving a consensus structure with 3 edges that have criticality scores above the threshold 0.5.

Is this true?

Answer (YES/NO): NO